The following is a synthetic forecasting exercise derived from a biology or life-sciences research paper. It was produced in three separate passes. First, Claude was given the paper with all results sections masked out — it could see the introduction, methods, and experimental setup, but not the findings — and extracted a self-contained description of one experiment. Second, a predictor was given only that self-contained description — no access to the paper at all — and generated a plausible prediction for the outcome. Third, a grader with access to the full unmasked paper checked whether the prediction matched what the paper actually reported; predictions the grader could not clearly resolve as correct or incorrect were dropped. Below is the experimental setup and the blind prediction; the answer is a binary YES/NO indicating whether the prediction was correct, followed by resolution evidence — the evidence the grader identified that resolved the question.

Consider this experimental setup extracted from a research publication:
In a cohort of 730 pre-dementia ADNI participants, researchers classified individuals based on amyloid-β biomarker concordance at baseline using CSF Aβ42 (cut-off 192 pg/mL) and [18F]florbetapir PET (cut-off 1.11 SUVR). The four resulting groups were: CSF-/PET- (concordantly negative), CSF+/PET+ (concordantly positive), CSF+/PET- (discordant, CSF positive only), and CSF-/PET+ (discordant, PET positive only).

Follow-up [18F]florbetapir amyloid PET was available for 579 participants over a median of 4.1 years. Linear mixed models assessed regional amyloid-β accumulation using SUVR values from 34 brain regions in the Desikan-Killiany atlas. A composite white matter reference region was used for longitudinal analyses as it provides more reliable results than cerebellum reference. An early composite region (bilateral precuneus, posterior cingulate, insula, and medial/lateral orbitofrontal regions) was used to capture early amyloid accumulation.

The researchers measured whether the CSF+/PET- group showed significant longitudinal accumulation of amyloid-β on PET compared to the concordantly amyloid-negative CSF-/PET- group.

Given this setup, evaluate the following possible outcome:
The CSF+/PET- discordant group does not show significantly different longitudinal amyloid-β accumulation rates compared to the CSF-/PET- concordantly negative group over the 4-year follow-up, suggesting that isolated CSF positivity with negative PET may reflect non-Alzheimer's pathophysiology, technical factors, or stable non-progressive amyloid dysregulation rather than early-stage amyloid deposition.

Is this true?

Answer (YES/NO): NO